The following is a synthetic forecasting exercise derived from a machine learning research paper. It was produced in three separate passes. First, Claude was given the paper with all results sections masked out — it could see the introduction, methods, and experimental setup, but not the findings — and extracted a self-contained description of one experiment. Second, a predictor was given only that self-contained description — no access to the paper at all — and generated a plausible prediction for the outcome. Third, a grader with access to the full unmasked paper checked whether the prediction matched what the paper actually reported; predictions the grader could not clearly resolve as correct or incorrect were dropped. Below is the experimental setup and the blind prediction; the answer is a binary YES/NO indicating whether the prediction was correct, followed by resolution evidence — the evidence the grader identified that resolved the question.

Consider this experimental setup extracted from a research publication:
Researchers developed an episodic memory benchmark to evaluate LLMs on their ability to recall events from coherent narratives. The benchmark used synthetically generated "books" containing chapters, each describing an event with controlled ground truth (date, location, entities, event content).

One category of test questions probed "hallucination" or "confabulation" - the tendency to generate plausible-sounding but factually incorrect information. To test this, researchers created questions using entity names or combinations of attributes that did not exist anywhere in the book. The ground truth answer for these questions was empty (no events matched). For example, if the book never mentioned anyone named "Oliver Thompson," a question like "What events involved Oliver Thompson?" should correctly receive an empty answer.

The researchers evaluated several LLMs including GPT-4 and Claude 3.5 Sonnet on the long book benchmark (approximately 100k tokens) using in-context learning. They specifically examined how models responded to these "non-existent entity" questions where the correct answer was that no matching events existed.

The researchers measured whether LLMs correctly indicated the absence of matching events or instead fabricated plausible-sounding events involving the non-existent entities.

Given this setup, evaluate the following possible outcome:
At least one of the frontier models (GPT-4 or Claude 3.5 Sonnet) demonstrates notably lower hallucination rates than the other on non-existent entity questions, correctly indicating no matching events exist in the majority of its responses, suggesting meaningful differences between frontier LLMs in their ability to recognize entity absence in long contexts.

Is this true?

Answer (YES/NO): YES